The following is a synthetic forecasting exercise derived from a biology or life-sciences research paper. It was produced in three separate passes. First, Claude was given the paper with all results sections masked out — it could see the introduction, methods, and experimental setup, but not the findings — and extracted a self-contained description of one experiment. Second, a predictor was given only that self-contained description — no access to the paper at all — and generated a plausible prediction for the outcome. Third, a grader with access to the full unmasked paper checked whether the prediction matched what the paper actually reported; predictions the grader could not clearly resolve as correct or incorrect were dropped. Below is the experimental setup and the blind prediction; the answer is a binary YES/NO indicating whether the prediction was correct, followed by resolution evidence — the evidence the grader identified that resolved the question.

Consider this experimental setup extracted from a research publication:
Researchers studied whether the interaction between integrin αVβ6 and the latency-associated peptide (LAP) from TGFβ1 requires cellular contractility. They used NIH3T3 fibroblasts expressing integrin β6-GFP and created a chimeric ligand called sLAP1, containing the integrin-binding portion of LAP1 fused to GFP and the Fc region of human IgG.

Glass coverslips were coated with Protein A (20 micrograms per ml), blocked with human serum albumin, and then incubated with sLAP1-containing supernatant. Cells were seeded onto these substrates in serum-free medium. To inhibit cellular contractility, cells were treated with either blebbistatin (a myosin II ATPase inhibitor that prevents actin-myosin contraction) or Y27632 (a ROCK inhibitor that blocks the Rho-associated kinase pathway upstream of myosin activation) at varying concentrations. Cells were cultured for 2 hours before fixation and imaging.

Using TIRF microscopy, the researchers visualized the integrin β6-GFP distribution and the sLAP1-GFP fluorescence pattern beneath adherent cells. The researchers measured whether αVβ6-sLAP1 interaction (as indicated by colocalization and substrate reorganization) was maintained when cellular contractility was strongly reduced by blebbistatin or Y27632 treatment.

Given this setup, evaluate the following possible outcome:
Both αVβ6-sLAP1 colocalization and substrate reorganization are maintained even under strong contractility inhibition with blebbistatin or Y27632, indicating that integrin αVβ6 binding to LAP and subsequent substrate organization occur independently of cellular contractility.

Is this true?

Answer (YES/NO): NO